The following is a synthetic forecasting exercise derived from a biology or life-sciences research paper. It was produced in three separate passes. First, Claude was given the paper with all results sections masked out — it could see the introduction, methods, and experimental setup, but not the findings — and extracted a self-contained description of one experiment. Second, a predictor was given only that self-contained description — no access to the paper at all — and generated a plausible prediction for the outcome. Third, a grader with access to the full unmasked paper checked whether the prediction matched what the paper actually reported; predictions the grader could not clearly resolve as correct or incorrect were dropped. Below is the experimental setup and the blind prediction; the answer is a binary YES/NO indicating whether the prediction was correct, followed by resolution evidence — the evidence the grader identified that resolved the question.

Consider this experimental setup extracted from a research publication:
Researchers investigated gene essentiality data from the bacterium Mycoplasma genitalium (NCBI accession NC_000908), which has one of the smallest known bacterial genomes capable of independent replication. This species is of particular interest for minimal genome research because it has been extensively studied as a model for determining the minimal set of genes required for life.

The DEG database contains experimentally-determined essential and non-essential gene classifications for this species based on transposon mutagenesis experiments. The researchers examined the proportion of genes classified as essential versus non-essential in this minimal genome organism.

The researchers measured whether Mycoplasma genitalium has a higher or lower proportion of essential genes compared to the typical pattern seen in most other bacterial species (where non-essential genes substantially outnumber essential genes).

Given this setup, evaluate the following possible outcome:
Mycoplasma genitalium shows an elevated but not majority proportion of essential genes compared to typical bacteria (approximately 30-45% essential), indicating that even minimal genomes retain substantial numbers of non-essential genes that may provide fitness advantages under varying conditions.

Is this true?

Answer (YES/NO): NO